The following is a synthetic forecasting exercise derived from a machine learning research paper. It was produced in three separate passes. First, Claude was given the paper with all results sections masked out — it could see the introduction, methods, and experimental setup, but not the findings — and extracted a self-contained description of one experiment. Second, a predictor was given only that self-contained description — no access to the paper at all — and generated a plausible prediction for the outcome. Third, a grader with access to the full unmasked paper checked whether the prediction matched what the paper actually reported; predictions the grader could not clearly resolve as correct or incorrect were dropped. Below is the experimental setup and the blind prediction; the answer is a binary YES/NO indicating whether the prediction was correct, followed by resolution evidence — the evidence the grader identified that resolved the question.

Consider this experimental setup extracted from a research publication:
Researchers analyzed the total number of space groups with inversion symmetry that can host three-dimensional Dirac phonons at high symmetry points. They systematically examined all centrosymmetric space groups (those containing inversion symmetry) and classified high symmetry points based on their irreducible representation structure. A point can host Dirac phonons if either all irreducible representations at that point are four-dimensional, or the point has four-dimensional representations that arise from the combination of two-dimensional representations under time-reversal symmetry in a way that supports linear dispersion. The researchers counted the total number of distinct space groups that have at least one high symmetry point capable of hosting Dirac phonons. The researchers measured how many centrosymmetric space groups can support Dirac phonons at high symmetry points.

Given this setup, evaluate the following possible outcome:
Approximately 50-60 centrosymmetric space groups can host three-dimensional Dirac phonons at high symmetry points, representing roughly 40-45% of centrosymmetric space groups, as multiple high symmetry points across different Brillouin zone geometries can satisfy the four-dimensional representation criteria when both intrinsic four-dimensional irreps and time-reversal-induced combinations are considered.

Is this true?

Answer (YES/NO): NO